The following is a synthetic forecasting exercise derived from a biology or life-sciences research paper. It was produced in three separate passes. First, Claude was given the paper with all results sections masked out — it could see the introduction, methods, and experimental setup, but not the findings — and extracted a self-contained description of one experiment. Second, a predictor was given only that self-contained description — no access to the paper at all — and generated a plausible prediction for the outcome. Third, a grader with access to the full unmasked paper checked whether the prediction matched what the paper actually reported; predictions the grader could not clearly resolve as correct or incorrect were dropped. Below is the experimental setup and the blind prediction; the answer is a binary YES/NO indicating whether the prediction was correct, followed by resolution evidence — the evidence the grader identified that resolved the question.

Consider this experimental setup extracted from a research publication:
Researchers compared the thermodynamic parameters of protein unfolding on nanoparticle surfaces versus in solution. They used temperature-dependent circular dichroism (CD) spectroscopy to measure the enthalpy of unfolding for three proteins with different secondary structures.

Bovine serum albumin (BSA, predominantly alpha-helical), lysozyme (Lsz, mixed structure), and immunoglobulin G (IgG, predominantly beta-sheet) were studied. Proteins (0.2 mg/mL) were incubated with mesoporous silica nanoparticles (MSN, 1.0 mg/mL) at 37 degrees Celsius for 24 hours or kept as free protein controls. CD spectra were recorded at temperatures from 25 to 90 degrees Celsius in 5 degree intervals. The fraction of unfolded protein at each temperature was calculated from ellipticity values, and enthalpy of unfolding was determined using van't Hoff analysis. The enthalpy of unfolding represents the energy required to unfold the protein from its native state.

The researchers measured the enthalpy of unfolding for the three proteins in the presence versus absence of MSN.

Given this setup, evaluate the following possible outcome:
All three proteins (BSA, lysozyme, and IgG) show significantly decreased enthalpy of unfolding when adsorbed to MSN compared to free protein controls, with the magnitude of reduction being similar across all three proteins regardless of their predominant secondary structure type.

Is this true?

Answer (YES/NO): NO